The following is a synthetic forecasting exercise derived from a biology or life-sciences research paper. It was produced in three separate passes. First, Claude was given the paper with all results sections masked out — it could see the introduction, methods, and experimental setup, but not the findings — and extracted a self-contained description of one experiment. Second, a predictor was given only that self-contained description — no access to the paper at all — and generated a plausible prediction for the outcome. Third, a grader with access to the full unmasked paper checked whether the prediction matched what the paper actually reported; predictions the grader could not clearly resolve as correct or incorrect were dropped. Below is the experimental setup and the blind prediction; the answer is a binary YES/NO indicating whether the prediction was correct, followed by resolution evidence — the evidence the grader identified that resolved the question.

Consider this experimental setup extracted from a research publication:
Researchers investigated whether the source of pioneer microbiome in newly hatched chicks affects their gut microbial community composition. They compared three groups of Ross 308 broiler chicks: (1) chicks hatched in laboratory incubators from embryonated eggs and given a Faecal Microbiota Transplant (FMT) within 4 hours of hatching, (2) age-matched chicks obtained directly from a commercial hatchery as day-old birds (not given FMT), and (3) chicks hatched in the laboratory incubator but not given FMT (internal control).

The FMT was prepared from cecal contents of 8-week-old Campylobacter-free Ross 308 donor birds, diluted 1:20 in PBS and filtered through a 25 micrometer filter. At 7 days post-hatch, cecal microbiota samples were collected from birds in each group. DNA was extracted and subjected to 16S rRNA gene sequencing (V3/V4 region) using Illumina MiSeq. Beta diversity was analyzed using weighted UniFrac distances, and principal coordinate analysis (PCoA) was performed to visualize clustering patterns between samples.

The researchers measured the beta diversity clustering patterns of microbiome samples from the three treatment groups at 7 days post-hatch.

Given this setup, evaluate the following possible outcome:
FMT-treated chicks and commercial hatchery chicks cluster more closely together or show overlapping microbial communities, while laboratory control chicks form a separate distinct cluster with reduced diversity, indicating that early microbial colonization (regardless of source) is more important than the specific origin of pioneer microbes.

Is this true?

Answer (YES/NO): NO